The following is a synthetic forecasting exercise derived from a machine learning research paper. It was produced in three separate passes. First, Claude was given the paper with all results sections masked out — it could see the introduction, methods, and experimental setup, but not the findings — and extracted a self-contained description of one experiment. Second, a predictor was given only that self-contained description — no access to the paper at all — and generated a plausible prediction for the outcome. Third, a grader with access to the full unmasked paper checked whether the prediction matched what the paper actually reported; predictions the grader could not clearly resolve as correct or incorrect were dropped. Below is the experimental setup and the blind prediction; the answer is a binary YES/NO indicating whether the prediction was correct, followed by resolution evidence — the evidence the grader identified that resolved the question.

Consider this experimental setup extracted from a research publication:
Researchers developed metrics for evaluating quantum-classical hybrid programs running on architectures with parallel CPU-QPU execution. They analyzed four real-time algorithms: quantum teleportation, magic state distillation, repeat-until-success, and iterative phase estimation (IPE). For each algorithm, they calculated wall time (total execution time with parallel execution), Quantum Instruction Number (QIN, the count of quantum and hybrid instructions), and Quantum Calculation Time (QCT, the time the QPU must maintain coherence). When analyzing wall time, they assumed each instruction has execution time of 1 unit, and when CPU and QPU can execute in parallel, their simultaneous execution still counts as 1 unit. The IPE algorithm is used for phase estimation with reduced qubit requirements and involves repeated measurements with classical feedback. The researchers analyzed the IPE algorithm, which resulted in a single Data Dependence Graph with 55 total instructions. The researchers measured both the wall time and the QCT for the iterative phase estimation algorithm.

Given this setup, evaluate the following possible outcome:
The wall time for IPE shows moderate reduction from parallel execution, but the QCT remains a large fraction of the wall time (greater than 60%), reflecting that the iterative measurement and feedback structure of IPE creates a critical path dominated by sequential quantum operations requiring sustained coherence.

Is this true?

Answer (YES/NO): YES